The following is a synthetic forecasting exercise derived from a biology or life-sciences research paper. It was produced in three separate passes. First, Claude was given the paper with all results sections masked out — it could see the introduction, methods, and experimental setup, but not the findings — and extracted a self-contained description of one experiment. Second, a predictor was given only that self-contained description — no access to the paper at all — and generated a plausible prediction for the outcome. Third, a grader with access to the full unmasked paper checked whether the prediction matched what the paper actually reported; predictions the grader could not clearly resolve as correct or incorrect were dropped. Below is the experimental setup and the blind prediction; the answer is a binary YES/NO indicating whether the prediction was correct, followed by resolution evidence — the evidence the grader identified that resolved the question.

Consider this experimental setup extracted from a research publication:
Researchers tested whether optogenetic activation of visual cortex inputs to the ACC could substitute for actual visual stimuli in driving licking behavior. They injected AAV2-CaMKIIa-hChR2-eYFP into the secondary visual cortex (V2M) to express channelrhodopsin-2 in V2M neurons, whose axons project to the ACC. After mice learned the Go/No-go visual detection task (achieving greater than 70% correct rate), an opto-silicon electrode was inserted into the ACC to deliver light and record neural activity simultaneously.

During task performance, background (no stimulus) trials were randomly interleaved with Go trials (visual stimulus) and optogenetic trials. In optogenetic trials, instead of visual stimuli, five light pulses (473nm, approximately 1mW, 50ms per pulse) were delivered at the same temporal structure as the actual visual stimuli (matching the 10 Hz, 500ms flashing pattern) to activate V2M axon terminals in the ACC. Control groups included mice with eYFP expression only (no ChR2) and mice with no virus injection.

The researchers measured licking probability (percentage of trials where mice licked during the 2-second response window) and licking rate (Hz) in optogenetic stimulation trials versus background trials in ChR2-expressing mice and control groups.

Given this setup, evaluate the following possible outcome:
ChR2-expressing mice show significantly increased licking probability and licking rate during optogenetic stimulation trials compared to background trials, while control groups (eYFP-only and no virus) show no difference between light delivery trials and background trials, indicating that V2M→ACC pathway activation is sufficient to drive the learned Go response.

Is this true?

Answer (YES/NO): YES